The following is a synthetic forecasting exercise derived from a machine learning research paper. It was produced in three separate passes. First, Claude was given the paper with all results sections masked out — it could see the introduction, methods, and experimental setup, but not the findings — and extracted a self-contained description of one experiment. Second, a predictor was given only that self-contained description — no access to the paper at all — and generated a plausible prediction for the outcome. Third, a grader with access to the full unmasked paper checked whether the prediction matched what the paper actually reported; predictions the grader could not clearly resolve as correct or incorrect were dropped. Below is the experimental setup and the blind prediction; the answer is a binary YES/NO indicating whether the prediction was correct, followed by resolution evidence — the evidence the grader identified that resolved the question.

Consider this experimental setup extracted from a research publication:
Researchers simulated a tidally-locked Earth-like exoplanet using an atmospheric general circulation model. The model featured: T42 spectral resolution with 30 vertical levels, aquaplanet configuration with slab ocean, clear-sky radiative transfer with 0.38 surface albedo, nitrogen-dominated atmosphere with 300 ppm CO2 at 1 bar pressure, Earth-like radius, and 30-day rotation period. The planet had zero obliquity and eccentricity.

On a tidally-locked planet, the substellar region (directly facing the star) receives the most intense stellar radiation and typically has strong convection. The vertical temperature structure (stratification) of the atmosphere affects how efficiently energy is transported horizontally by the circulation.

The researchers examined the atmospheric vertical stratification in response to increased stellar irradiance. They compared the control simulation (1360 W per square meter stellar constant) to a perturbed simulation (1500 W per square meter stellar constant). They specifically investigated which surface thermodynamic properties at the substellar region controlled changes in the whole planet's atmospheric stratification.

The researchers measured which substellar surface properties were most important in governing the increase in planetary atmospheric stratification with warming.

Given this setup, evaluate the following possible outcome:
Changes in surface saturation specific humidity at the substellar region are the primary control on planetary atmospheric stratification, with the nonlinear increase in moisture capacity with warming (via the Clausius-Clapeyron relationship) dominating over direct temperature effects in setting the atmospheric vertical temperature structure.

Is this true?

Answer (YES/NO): NO